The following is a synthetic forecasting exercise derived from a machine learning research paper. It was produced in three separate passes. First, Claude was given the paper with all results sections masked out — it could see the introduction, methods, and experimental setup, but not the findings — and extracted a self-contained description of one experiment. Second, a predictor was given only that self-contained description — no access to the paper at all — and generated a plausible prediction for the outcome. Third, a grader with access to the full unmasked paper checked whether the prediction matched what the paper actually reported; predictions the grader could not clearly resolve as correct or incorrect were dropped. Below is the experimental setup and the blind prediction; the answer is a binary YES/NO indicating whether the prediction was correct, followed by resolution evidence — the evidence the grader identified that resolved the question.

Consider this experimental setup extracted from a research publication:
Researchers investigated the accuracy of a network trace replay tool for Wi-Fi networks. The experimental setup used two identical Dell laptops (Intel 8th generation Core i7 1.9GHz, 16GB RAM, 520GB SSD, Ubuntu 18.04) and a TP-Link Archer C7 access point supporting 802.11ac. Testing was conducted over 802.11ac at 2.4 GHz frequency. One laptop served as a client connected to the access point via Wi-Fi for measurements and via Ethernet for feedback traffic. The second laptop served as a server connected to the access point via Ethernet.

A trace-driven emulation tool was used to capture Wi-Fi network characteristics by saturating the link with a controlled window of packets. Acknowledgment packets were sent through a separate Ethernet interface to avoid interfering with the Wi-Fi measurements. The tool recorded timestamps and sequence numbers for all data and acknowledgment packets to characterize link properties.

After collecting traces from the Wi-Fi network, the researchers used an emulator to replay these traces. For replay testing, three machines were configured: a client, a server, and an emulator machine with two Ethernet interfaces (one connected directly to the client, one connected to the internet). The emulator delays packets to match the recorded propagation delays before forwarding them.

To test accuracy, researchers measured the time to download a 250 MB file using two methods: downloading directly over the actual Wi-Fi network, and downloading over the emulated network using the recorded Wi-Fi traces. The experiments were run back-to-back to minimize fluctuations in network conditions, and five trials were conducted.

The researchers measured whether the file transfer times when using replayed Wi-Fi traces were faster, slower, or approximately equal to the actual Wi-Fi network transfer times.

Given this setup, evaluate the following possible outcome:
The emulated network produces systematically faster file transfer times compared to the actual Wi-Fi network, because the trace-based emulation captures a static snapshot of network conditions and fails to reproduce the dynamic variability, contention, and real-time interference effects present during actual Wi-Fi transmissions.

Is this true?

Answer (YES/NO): NO